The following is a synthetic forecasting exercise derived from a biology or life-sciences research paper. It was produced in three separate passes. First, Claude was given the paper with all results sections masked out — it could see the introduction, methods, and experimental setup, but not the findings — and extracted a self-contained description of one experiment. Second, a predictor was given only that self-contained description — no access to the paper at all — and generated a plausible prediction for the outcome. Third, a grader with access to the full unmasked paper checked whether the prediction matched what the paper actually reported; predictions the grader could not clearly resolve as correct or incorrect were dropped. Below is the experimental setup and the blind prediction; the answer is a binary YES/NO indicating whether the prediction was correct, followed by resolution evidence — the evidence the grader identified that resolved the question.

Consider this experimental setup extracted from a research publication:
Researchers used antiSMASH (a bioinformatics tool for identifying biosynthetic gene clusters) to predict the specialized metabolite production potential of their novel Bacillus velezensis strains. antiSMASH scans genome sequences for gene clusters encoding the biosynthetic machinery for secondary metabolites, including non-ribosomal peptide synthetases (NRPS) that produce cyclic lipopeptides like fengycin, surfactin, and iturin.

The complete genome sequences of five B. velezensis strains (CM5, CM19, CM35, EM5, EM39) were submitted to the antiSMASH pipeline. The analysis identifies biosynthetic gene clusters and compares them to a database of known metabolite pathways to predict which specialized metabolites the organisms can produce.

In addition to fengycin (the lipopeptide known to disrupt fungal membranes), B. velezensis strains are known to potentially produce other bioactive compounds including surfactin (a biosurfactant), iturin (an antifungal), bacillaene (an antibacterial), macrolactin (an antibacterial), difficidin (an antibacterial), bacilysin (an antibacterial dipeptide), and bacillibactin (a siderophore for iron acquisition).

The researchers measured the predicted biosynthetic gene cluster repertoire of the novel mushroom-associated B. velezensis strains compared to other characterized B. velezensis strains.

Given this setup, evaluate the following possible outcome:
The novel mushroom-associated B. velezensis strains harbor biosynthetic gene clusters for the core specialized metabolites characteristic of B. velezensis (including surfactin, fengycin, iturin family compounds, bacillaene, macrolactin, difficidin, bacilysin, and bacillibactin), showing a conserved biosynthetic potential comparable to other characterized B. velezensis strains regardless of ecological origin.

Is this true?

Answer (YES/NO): NO